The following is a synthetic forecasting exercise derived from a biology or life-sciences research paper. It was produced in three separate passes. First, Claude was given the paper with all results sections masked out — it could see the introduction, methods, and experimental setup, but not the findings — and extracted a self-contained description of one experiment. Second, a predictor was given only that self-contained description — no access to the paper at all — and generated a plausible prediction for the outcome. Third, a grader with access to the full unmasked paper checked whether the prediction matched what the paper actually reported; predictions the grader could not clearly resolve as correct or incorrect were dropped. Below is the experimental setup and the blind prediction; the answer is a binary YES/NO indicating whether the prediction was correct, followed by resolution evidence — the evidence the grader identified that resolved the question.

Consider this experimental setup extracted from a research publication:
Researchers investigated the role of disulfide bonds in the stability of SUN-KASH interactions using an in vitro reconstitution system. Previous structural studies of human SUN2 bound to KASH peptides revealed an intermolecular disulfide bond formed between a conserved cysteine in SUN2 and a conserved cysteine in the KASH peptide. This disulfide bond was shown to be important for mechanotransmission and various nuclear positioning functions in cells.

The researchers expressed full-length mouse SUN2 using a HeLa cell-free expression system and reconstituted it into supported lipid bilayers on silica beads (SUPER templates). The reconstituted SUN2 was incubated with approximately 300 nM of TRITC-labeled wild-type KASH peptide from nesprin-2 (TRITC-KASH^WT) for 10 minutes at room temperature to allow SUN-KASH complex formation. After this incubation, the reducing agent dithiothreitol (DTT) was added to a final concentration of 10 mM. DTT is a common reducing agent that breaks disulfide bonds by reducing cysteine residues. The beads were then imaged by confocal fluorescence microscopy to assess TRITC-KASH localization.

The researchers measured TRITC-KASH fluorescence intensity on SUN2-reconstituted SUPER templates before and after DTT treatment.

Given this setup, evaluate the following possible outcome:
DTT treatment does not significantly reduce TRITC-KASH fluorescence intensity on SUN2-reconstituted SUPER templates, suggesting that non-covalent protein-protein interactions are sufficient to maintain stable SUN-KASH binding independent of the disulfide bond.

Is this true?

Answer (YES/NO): NO